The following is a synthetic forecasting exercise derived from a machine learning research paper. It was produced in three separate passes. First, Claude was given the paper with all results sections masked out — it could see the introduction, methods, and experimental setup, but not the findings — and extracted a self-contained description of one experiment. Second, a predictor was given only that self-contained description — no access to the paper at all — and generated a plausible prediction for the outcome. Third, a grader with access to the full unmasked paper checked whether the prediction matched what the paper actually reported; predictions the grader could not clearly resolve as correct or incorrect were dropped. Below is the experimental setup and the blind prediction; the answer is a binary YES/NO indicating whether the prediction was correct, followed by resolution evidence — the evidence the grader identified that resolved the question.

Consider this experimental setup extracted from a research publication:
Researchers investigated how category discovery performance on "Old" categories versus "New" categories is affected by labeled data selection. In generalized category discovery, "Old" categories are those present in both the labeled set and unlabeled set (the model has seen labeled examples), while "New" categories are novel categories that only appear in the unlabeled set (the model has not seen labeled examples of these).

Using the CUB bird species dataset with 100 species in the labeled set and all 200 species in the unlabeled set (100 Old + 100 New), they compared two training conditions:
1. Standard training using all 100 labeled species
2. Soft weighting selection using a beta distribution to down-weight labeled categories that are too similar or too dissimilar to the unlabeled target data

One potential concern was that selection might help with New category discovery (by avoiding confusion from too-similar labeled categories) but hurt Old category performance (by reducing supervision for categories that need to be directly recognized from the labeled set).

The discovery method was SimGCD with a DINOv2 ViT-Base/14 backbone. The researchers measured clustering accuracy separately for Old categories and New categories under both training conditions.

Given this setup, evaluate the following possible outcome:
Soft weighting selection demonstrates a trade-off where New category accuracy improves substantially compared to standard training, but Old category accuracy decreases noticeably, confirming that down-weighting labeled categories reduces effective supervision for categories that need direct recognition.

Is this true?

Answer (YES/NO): NO